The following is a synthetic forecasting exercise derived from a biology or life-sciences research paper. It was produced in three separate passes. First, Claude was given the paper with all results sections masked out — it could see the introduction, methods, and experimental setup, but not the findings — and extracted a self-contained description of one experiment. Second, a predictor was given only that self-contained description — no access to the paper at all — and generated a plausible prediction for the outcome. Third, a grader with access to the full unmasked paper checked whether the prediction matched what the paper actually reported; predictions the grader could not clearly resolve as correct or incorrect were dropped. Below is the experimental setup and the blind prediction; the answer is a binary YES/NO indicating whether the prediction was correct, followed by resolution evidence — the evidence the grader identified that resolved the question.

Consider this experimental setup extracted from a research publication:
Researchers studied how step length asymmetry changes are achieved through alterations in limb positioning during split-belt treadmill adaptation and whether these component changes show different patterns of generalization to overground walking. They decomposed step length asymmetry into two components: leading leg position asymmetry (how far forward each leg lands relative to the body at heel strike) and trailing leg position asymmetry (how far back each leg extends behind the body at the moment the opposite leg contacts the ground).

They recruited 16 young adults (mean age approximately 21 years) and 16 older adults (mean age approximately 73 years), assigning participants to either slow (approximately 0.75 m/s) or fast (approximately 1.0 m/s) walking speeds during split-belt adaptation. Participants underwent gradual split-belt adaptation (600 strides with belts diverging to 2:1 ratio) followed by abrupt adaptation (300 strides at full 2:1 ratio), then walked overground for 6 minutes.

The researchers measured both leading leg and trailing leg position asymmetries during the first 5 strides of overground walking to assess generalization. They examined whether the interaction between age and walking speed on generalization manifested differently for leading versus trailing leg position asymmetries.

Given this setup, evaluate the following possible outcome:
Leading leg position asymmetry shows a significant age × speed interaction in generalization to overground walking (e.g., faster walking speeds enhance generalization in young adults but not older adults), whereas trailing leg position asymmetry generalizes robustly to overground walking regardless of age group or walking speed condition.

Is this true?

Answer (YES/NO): NO